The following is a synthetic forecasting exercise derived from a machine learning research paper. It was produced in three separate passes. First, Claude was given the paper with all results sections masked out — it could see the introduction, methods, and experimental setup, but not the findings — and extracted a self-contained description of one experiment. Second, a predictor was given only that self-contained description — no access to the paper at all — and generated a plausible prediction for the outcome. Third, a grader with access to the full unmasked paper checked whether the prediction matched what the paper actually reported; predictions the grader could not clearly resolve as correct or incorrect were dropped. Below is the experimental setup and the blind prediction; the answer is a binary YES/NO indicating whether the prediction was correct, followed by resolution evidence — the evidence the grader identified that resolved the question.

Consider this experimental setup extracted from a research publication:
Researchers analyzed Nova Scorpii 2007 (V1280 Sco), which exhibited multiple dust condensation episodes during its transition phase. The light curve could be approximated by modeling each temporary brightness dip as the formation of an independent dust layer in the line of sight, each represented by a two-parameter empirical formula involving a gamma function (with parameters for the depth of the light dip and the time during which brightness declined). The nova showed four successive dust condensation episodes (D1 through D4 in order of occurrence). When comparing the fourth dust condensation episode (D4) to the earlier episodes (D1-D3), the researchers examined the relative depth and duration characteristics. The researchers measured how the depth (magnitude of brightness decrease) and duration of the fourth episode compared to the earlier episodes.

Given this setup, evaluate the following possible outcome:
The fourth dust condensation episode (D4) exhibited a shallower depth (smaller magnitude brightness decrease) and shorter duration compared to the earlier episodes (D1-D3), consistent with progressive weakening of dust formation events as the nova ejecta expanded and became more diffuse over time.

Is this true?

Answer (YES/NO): NO